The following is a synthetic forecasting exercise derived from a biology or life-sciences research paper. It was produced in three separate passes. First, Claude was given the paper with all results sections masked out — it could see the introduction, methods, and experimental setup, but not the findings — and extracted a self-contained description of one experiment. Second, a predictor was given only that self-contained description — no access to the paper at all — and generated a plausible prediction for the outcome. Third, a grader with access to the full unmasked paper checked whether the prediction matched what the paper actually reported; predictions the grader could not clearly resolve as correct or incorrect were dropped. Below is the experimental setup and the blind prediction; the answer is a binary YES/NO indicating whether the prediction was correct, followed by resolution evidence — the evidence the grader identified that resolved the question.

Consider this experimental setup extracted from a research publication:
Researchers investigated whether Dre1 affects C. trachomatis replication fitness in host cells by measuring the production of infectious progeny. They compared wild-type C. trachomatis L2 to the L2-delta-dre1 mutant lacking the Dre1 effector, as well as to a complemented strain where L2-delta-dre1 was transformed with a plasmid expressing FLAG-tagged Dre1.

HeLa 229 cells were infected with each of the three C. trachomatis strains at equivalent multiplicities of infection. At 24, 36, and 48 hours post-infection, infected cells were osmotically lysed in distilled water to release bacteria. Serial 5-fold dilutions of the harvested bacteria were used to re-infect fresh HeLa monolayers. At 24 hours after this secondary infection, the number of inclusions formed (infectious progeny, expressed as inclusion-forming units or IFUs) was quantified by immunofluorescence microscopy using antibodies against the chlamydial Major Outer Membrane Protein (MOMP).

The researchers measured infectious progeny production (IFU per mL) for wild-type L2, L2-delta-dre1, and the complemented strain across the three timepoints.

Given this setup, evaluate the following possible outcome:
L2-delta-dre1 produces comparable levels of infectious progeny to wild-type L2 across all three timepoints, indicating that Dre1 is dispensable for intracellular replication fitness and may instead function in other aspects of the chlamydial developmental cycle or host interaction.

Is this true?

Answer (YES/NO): NO